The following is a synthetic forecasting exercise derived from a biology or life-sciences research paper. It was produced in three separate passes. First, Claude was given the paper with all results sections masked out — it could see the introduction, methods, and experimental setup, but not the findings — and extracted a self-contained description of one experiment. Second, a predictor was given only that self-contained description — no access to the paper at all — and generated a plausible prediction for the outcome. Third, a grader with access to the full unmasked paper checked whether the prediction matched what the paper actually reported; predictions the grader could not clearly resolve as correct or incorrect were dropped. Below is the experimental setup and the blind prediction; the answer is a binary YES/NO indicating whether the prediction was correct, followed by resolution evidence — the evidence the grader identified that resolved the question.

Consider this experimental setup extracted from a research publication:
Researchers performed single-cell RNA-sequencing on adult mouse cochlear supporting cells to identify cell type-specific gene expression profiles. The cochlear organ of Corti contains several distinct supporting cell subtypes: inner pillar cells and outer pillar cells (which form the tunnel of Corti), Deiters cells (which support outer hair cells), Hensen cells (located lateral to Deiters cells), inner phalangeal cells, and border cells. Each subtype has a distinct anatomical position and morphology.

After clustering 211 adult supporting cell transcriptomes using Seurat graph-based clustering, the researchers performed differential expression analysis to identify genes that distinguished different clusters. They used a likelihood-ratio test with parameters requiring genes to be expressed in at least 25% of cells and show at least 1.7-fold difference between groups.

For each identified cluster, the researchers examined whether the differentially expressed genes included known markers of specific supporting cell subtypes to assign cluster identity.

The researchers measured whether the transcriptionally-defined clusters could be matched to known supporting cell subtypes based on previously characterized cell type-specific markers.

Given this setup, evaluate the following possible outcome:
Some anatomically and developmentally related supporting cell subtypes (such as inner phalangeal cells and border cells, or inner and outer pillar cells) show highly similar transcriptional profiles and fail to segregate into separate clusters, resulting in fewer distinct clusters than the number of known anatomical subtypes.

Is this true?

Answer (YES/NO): YES